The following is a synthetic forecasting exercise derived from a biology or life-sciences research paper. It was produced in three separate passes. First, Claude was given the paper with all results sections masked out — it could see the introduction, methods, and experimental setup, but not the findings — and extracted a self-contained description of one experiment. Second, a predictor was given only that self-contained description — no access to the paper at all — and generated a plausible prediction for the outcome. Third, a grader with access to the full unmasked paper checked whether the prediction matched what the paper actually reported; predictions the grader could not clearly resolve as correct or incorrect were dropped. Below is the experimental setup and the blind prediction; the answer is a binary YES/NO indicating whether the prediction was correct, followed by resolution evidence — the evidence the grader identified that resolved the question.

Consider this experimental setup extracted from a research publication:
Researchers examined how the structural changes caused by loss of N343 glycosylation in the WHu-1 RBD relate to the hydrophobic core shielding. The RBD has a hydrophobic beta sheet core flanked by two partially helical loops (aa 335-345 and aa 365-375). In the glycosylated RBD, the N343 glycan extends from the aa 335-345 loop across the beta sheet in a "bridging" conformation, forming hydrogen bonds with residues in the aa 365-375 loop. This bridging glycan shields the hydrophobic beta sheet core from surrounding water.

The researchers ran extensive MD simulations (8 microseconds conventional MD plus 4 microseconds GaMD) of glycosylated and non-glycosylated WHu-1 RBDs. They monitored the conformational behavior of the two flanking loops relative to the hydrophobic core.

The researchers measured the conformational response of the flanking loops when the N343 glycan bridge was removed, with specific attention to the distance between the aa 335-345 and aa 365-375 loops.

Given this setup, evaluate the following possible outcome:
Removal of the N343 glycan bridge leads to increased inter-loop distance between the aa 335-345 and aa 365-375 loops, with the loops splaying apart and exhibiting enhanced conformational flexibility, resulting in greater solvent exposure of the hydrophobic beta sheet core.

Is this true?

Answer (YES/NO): NO